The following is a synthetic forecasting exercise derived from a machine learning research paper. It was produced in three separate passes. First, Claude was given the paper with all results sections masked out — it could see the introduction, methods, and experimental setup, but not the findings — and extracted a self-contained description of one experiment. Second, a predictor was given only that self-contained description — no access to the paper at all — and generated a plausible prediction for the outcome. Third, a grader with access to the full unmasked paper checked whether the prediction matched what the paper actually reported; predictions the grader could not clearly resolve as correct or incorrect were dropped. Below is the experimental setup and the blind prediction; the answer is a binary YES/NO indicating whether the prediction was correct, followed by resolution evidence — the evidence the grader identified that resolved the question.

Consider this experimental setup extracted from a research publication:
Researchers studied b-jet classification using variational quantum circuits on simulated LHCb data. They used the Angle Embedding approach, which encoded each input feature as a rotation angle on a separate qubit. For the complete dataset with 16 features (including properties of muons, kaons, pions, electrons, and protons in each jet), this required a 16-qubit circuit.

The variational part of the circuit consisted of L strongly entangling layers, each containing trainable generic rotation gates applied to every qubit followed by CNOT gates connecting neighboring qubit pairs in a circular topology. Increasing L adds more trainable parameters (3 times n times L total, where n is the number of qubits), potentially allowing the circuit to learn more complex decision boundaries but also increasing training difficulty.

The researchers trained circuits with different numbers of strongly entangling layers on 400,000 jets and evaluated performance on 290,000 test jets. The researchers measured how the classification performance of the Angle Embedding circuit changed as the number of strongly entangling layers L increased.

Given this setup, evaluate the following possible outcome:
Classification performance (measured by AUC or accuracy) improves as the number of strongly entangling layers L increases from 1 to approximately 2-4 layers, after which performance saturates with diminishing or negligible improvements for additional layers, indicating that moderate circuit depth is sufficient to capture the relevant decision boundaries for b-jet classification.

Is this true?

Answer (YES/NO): NO